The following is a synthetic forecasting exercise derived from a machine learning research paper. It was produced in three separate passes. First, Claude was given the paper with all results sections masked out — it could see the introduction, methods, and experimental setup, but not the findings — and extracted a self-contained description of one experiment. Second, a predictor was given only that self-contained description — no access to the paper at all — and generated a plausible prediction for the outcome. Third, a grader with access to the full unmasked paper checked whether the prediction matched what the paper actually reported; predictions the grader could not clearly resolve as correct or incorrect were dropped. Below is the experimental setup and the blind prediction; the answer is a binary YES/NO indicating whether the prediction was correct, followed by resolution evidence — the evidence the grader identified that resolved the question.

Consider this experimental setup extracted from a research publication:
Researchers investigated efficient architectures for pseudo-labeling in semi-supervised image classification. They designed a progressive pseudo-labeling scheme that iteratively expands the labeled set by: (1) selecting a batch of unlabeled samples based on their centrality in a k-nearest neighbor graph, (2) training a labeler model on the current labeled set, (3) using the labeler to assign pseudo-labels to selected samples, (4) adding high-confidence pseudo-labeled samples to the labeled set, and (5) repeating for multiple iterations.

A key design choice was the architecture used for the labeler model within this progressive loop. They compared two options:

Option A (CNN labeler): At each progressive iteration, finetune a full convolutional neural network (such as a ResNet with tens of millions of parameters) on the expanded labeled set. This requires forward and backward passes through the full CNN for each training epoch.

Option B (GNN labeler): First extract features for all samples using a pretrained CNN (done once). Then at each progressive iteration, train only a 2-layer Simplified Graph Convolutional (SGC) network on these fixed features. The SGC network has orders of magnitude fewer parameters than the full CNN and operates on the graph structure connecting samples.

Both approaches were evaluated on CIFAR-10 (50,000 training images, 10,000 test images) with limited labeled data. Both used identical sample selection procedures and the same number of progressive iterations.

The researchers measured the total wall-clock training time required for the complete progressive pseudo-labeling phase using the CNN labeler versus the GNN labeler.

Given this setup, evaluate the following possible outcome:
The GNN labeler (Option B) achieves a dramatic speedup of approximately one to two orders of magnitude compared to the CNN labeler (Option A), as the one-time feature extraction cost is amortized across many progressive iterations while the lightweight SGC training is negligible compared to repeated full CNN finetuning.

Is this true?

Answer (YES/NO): YES